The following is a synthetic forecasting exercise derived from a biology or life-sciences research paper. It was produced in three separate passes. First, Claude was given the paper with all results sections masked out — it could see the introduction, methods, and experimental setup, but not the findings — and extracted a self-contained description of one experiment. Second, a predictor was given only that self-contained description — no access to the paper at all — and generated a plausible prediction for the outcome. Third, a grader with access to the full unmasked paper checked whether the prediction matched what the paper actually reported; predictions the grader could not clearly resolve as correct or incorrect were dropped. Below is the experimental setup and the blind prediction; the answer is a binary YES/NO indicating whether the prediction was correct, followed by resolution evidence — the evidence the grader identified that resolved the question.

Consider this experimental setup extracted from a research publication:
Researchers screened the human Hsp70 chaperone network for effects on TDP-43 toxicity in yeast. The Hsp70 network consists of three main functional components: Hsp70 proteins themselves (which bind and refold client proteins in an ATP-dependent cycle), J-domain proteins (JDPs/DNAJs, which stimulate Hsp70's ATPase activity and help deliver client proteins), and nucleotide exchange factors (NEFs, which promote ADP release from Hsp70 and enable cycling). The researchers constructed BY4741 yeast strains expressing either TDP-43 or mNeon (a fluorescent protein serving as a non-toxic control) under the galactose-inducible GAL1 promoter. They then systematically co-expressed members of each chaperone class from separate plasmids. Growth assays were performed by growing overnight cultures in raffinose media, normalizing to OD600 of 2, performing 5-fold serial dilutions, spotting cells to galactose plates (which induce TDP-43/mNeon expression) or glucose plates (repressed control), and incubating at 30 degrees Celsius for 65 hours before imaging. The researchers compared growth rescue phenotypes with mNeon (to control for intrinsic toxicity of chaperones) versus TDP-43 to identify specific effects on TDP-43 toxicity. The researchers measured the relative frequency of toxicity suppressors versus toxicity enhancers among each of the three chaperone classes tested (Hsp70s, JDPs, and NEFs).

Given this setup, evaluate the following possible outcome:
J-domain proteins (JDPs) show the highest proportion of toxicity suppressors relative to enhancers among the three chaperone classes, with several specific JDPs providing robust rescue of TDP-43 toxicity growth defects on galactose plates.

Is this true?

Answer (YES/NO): YES